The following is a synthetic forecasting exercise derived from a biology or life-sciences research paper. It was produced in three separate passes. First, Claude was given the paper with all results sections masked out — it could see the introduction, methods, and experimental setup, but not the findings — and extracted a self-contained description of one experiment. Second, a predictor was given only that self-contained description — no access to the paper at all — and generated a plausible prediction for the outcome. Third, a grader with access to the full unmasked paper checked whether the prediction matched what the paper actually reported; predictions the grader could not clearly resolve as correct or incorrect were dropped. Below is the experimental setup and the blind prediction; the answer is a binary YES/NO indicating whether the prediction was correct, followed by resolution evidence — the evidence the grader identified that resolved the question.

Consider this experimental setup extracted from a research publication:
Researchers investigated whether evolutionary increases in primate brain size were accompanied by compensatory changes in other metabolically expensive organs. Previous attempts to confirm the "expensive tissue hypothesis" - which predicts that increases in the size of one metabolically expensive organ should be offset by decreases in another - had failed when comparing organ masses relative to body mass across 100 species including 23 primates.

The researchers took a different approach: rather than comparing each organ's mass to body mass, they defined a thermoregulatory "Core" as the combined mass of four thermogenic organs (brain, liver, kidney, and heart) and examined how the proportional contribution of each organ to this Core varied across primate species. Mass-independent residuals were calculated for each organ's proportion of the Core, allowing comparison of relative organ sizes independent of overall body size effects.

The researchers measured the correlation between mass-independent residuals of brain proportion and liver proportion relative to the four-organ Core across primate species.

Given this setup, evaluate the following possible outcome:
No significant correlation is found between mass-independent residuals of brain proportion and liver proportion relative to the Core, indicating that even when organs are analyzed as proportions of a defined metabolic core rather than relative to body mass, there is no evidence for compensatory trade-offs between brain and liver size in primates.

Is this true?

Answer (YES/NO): NO